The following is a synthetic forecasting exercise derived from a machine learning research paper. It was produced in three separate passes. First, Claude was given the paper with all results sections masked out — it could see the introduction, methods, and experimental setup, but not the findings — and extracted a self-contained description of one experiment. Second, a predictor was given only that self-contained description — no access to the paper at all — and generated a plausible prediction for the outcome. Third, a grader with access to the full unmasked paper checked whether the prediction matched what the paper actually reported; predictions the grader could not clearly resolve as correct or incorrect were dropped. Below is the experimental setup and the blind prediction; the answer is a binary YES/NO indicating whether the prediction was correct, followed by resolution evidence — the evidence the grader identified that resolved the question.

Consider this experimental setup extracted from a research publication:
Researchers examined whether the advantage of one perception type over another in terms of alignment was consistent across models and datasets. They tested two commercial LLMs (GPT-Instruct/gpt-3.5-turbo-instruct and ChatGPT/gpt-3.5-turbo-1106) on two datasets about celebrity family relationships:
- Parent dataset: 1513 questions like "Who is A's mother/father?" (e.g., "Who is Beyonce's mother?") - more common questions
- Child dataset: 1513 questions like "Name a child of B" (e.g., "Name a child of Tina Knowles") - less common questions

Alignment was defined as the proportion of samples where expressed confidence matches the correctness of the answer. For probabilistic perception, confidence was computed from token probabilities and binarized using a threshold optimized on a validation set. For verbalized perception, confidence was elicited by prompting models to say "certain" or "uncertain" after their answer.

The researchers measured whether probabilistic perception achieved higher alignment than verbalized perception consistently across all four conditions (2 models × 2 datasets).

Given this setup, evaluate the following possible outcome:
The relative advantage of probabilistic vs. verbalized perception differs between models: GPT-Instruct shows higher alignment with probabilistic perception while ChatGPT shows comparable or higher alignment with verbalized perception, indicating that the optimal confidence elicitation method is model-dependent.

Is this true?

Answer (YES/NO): NO